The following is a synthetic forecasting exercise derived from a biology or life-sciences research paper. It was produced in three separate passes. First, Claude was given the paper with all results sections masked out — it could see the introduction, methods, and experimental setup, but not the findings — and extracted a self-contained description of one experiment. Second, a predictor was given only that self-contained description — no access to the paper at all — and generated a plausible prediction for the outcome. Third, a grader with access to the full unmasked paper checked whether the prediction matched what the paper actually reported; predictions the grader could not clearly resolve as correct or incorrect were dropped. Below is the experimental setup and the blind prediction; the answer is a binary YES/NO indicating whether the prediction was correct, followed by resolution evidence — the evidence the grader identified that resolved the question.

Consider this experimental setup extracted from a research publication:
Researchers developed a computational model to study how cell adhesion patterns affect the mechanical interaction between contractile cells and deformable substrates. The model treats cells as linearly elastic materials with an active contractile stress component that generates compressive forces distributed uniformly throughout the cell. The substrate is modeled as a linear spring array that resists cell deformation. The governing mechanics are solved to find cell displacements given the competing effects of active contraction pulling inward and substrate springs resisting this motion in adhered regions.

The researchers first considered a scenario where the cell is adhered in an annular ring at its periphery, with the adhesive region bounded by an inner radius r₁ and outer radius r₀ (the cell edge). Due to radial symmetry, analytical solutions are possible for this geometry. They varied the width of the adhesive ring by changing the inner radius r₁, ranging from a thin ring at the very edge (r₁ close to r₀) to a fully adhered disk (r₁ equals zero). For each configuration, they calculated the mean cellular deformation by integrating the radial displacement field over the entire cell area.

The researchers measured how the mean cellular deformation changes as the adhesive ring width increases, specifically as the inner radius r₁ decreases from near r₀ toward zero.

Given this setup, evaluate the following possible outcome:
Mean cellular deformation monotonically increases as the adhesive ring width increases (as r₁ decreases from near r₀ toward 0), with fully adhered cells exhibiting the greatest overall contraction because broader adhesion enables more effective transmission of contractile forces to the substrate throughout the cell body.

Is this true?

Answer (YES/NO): NO